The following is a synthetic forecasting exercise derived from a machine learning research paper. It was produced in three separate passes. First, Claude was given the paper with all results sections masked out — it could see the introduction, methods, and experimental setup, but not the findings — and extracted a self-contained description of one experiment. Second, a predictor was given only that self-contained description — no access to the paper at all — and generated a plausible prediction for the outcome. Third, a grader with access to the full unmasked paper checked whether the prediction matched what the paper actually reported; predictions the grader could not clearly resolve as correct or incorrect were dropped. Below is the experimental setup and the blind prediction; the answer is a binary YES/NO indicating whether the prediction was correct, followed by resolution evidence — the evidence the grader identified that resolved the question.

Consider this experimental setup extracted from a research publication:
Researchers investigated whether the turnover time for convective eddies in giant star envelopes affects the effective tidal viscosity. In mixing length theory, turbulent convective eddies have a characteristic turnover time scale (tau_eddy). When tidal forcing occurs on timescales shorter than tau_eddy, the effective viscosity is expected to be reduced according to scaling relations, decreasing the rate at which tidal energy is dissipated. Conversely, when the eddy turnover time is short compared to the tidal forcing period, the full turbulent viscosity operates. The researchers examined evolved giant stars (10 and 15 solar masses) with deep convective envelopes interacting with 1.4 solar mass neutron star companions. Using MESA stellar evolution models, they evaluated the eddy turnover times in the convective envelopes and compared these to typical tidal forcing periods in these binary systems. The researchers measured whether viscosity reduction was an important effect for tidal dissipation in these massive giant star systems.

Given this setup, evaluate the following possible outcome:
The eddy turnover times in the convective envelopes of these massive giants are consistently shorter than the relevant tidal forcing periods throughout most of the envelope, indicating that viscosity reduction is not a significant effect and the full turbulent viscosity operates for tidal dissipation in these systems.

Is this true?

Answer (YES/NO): YES